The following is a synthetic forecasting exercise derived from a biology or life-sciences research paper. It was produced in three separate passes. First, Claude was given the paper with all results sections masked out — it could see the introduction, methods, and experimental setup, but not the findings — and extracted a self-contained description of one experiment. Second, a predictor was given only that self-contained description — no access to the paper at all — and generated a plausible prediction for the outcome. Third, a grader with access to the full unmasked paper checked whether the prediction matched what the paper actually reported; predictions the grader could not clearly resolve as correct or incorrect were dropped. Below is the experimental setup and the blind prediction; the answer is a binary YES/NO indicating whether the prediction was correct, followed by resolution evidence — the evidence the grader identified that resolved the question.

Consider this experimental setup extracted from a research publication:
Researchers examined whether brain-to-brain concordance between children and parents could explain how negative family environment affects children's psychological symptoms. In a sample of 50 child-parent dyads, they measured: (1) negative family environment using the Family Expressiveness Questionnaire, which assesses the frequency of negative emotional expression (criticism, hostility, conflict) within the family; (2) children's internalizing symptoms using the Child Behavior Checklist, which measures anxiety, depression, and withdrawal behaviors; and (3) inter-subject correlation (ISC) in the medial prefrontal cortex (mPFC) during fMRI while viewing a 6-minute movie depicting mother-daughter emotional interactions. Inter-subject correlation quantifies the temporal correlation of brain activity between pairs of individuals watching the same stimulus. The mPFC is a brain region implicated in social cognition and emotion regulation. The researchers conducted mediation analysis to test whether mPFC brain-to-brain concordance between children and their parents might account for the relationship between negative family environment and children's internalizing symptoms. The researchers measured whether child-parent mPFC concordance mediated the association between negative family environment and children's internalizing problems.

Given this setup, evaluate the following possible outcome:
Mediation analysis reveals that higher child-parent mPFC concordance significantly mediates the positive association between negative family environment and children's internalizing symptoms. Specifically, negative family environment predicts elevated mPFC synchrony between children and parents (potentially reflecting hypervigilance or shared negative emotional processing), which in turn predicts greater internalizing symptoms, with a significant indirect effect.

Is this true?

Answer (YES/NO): NO